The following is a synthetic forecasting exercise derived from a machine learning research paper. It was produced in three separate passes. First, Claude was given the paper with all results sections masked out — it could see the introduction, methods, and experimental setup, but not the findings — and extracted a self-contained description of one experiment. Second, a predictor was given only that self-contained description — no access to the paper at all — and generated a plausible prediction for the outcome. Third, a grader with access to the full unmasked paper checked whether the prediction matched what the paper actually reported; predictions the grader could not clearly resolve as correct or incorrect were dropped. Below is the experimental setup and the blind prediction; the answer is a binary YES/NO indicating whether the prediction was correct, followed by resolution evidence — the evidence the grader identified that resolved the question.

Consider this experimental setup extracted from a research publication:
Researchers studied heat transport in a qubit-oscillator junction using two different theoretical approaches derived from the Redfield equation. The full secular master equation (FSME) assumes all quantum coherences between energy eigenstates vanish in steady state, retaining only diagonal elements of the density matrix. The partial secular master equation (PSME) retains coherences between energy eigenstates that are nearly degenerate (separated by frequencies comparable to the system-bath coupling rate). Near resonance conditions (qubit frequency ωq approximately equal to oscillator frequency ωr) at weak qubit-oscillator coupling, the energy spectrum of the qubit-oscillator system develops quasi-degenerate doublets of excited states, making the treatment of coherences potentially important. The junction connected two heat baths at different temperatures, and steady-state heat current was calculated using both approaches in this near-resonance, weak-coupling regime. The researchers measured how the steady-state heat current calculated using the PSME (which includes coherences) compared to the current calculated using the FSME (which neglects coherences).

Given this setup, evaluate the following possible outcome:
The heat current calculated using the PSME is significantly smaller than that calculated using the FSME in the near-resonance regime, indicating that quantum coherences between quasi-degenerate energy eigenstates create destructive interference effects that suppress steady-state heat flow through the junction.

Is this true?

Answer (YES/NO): YES